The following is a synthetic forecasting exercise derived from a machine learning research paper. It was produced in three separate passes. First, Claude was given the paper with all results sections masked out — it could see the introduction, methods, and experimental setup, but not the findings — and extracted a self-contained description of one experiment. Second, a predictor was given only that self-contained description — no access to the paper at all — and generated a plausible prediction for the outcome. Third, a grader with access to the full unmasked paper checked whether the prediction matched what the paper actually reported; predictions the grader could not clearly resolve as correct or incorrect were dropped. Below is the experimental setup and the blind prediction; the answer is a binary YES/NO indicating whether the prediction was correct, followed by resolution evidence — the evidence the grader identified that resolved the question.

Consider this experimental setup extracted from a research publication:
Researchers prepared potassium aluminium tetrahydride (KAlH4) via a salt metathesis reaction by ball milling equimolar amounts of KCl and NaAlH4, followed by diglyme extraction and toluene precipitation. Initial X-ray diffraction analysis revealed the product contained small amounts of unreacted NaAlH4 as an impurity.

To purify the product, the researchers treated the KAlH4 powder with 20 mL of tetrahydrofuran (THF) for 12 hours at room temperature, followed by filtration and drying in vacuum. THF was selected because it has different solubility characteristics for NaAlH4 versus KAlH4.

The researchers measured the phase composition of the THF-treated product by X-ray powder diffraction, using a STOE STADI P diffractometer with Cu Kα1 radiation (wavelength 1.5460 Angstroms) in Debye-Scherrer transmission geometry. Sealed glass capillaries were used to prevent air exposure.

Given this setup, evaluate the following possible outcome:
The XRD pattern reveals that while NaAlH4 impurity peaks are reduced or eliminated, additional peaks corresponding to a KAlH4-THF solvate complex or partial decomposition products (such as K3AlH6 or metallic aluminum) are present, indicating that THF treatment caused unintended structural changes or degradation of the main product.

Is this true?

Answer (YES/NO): NO